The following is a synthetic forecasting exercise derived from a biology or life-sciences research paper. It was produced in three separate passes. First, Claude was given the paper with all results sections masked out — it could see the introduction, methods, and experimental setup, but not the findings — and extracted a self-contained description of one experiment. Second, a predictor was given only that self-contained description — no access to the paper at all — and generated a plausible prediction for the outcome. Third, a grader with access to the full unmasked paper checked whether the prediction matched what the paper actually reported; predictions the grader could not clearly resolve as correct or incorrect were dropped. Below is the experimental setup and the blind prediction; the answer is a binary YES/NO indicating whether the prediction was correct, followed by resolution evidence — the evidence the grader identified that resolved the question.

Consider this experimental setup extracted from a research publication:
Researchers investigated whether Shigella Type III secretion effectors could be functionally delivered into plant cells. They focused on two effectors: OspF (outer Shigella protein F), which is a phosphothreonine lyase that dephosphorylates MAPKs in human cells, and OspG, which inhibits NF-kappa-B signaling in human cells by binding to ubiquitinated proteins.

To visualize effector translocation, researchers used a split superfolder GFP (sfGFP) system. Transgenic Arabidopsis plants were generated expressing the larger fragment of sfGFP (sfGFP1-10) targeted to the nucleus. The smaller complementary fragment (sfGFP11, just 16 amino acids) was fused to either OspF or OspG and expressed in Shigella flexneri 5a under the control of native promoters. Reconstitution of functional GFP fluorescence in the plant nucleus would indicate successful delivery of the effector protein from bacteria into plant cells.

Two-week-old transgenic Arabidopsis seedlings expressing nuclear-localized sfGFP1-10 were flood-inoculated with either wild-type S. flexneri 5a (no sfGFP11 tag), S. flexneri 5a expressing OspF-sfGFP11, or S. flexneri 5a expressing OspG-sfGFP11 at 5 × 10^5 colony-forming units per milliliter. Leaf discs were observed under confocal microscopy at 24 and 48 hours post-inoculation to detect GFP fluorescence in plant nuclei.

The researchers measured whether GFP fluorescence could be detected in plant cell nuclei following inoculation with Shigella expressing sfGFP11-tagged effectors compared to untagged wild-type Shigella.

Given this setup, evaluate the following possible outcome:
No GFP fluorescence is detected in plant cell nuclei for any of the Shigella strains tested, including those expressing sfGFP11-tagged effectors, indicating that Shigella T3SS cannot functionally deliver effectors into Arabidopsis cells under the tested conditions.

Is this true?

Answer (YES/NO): NO